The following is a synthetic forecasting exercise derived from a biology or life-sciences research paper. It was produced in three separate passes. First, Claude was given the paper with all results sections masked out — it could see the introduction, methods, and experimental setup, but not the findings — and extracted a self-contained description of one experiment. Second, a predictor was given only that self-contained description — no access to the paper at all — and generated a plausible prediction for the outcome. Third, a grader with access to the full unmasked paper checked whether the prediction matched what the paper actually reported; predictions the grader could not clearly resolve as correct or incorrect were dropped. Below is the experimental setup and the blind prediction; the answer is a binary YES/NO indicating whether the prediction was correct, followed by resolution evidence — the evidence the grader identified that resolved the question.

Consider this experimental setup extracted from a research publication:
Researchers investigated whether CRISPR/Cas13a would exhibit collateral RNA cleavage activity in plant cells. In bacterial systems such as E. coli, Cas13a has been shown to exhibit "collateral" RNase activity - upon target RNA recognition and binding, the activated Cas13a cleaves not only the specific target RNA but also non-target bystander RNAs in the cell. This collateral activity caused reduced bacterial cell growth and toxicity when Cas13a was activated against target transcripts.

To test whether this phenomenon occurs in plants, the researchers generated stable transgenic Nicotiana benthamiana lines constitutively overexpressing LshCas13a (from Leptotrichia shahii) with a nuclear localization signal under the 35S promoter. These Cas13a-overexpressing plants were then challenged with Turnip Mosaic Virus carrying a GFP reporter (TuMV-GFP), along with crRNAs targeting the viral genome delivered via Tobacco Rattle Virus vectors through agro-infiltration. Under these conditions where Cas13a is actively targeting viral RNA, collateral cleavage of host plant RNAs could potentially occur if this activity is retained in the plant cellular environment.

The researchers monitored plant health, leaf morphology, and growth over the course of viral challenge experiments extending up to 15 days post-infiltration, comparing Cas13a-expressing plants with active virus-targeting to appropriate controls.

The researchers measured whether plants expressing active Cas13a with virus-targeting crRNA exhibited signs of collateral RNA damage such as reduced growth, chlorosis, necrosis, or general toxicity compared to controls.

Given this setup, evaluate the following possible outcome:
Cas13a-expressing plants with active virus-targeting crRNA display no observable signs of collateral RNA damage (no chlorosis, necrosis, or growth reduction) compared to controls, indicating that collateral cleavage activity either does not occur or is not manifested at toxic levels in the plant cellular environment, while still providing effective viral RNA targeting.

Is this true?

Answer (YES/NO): YES